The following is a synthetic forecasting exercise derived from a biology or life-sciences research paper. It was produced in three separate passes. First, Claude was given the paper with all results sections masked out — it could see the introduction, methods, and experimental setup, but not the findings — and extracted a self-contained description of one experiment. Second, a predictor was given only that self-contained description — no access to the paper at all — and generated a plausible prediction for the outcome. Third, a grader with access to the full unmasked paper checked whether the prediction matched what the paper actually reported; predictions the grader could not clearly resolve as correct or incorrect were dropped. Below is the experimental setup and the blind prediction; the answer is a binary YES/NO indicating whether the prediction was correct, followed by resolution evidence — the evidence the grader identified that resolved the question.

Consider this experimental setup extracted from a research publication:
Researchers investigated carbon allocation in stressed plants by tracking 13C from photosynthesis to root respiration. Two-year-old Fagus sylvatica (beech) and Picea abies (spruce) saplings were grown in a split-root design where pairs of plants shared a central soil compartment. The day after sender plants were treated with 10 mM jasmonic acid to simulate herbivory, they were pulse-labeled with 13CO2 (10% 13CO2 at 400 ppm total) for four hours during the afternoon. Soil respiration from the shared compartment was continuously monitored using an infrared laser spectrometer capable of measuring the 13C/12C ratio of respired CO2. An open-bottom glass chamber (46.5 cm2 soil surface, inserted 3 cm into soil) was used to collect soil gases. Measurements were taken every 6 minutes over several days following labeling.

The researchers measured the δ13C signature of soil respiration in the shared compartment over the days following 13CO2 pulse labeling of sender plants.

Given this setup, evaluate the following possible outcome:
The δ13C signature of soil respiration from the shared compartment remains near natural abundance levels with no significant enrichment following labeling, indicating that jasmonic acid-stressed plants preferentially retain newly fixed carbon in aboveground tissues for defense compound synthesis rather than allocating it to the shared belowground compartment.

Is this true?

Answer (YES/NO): NO